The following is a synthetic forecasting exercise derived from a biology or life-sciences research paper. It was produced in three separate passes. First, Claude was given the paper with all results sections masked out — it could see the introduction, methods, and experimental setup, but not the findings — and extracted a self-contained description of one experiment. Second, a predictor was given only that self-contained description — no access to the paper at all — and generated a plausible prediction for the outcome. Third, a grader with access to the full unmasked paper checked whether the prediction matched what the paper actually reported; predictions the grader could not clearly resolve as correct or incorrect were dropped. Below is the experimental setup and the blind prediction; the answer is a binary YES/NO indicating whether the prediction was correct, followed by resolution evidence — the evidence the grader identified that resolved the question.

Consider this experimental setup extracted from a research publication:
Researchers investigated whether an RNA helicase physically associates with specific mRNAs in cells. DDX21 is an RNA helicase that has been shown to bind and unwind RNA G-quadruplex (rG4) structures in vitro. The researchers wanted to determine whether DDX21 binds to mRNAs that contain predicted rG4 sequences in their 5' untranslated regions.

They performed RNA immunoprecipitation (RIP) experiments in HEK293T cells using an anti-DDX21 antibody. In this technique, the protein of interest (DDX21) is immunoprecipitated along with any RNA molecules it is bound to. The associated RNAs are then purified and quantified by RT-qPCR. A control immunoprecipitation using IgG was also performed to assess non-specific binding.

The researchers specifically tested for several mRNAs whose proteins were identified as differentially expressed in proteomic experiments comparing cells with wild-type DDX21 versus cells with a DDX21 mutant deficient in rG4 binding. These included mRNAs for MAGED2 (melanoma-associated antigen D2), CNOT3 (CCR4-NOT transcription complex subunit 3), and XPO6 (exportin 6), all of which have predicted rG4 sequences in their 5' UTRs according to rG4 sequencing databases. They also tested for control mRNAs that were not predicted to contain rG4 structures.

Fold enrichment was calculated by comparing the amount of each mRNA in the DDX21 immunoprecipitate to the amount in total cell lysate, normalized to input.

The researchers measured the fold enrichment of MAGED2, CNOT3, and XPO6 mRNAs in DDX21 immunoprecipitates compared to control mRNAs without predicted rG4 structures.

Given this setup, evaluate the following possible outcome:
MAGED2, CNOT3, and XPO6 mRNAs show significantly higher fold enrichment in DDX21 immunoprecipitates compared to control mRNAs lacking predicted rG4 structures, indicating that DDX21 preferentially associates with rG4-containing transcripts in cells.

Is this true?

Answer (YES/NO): YES